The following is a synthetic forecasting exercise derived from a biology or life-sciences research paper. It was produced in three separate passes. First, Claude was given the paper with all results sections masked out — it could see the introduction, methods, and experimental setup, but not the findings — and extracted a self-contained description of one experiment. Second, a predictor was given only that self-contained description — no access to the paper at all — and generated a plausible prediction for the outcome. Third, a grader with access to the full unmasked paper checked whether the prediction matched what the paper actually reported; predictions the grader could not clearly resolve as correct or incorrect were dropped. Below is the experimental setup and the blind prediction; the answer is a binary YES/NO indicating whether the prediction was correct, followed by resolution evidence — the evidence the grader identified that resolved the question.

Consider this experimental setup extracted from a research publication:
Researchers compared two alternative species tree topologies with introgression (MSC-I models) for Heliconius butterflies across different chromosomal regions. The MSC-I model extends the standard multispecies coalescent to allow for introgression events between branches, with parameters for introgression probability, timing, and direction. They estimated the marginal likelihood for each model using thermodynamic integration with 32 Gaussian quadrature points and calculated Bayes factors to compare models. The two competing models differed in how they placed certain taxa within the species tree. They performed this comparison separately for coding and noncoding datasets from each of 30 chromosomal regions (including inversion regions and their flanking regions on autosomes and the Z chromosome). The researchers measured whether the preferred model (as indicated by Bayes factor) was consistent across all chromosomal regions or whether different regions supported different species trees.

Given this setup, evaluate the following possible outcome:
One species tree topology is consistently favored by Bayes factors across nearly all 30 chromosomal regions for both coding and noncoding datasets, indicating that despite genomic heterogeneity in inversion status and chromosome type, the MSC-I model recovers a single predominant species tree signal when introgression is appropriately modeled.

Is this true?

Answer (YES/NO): NO